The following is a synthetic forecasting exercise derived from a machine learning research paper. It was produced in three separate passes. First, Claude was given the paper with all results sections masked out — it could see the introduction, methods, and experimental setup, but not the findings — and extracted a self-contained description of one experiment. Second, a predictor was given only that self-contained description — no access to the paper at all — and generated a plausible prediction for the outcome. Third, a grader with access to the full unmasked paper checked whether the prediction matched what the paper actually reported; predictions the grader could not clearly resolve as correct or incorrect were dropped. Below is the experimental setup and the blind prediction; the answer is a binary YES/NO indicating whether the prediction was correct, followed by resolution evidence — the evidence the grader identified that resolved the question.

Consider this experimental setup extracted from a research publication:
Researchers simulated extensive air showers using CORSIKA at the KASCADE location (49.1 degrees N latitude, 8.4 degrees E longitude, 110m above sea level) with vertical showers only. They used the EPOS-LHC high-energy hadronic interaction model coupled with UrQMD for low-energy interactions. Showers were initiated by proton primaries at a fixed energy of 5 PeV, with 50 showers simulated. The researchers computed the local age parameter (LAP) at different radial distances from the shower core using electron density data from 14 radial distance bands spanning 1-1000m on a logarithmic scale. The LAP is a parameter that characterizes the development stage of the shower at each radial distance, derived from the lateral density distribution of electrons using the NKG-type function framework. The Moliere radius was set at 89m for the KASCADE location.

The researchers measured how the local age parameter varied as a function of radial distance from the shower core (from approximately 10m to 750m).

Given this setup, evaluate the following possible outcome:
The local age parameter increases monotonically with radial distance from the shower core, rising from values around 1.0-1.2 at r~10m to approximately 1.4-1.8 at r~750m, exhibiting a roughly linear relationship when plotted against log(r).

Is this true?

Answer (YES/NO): NO